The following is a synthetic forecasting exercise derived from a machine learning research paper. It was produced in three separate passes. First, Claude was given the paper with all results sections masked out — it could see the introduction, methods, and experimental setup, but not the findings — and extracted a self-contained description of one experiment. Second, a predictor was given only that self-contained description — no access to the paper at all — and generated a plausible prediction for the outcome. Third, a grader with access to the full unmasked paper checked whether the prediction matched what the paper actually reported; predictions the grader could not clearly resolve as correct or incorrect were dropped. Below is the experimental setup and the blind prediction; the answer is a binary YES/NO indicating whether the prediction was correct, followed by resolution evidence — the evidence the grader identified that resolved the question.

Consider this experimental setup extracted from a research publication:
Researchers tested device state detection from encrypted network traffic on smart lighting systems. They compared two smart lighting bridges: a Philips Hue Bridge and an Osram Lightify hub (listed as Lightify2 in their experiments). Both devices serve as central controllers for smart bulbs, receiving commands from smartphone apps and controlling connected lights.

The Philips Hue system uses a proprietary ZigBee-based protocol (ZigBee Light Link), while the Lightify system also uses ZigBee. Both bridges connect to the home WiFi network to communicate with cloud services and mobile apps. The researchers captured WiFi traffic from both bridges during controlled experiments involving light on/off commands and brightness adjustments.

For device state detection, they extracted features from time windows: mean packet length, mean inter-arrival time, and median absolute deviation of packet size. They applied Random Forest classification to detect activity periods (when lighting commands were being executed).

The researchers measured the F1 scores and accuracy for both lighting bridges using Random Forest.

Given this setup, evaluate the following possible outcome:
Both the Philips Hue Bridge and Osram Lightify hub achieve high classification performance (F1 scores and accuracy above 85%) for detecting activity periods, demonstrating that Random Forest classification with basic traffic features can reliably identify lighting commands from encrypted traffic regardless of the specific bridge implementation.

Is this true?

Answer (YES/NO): NO